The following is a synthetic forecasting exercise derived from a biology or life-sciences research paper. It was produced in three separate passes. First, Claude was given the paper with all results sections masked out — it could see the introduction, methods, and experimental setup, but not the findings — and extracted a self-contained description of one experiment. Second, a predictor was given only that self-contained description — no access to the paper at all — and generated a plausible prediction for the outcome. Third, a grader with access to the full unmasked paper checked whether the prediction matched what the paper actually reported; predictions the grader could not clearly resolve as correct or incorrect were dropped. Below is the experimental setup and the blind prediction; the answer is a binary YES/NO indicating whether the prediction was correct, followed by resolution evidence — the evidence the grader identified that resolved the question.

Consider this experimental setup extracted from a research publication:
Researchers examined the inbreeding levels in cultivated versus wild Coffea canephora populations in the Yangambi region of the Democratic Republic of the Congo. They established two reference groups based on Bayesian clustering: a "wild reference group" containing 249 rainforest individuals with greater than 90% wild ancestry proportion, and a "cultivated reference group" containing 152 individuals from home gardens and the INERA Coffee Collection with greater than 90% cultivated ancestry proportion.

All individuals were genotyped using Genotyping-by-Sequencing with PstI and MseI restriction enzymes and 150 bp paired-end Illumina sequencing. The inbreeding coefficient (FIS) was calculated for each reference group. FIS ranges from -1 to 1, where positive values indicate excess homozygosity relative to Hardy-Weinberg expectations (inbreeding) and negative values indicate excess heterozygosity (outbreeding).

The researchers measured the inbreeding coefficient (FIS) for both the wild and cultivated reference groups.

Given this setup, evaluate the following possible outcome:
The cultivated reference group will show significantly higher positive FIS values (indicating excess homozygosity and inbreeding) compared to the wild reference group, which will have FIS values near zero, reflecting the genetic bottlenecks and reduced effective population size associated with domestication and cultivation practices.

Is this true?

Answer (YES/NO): NO